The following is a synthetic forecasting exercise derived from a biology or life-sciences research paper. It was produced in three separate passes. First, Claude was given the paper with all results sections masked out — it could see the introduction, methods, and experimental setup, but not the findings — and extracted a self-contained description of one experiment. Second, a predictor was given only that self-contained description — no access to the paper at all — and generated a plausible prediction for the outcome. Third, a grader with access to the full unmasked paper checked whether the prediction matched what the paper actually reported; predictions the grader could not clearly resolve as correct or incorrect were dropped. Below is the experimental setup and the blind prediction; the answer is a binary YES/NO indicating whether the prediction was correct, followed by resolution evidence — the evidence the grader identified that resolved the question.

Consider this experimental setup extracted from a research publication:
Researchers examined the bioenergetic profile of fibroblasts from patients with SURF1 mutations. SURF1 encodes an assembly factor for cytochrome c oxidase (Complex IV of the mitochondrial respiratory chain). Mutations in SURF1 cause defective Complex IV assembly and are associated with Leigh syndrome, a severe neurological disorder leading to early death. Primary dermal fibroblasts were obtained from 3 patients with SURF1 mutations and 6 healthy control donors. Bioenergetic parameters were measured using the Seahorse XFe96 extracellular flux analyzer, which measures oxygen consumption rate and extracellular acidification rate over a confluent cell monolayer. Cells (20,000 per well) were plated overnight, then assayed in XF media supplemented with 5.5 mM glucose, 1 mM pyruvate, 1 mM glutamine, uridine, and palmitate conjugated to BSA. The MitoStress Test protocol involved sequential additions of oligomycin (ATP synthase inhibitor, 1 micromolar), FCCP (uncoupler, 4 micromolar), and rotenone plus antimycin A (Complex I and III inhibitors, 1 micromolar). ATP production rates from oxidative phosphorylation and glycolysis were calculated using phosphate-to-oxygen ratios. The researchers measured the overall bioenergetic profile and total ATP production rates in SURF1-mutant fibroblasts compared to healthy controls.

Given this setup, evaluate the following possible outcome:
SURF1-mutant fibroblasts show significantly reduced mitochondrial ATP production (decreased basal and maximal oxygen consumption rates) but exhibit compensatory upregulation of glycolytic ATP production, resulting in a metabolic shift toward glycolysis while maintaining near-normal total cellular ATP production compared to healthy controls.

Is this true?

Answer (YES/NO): NO